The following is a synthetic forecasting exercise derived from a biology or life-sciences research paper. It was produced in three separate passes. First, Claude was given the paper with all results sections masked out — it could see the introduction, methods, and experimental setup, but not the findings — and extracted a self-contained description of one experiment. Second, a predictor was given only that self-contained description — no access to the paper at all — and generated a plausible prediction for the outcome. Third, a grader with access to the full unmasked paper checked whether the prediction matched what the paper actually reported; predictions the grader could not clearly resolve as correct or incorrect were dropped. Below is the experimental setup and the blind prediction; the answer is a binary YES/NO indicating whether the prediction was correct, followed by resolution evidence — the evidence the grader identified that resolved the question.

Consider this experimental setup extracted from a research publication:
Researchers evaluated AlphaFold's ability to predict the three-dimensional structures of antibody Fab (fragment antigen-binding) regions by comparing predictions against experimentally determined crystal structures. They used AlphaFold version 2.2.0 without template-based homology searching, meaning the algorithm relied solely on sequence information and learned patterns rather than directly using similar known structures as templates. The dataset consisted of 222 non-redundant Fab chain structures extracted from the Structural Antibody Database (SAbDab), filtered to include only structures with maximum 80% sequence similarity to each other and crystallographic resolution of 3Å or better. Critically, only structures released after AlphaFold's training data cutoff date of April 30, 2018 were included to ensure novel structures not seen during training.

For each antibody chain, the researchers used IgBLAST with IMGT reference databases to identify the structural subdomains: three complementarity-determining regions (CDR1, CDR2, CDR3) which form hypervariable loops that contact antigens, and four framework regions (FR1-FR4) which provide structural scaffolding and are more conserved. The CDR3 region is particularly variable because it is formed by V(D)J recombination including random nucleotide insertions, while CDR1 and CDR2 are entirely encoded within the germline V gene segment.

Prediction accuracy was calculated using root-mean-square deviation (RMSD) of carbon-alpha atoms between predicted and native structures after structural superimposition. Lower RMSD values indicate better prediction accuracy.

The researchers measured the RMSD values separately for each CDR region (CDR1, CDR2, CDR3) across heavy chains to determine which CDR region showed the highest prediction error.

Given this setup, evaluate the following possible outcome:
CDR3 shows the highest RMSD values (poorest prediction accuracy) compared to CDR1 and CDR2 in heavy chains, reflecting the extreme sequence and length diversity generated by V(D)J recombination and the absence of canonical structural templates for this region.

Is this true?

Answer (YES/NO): YES